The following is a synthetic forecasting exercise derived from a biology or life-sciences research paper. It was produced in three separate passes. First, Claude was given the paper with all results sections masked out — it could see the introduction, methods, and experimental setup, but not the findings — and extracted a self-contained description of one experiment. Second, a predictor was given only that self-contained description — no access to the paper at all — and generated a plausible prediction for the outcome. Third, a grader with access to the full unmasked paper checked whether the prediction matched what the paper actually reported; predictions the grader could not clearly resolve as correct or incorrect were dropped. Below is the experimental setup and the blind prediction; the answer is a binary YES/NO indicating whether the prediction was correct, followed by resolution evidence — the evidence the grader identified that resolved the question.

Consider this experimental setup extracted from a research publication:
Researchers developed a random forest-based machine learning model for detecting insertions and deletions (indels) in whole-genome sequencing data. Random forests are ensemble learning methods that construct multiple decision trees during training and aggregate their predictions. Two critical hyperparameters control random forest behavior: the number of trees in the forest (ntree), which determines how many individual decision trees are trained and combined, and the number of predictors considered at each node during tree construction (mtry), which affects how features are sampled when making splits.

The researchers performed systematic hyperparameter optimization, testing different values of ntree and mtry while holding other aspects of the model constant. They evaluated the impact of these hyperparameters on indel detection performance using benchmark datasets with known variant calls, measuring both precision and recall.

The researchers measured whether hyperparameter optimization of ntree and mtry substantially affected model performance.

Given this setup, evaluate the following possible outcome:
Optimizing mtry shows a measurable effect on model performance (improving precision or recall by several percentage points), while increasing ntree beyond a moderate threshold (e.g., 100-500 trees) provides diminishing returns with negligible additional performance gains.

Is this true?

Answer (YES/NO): NO